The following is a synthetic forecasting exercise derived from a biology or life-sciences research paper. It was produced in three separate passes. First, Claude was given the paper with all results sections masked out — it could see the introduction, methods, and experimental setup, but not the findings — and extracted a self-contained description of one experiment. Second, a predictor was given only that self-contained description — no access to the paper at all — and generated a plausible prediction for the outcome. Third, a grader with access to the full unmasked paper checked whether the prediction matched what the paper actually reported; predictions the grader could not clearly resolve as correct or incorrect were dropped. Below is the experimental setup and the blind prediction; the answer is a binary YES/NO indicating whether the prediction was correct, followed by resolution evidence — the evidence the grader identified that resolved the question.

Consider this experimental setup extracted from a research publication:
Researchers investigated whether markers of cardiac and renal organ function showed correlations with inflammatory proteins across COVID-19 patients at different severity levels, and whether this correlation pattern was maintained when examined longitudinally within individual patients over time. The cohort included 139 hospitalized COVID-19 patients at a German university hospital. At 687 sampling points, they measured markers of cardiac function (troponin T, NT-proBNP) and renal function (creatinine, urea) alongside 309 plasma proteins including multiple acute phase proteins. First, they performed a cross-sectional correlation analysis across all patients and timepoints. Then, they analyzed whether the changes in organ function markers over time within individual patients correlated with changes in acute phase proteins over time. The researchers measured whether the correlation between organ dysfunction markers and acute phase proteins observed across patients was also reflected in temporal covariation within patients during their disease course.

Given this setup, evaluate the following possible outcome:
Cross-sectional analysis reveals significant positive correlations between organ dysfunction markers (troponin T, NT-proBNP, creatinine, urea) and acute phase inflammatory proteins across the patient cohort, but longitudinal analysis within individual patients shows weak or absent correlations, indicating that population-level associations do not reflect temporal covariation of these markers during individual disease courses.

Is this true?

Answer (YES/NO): YES